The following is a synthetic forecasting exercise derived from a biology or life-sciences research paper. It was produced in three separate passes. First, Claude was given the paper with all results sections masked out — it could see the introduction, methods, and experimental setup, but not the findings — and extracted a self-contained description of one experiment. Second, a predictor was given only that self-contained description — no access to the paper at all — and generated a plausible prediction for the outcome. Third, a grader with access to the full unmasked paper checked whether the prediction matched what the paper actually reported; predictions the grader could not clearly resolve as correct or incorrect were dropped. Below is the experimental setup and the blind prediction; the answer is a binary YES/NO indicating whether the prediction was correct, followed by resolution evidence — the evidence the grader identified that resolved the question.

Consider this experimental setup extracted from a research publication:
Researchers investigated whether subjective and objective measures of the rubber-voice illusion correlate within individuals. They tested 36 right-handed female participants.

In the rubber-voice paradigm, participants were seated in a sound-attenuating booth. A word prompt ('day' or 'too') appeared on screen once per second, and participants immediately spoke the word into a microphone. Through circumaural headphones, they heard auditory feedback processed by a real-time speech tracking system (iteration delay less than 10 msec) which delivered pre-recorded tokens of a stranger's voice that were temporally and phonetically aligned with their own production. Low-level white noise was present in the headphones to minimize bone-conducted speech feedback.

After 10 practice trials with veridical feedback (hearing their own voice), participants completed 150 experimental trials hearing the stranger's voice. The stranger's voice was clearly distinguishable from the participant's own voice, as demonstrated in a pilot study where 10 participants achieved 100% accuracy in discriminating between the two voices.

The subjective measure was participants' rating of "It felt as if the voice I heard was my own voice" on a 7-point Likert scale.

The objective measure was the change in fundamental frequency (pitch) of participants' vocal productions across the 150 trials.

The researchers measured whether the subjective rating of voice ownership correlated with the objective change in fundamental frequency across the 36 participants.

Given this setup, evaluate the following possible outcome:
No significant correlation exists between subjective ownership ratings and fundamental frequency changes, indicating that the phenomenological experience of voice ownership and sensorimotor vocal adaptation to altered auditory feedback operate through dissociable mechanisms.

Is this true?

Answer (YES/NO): NO